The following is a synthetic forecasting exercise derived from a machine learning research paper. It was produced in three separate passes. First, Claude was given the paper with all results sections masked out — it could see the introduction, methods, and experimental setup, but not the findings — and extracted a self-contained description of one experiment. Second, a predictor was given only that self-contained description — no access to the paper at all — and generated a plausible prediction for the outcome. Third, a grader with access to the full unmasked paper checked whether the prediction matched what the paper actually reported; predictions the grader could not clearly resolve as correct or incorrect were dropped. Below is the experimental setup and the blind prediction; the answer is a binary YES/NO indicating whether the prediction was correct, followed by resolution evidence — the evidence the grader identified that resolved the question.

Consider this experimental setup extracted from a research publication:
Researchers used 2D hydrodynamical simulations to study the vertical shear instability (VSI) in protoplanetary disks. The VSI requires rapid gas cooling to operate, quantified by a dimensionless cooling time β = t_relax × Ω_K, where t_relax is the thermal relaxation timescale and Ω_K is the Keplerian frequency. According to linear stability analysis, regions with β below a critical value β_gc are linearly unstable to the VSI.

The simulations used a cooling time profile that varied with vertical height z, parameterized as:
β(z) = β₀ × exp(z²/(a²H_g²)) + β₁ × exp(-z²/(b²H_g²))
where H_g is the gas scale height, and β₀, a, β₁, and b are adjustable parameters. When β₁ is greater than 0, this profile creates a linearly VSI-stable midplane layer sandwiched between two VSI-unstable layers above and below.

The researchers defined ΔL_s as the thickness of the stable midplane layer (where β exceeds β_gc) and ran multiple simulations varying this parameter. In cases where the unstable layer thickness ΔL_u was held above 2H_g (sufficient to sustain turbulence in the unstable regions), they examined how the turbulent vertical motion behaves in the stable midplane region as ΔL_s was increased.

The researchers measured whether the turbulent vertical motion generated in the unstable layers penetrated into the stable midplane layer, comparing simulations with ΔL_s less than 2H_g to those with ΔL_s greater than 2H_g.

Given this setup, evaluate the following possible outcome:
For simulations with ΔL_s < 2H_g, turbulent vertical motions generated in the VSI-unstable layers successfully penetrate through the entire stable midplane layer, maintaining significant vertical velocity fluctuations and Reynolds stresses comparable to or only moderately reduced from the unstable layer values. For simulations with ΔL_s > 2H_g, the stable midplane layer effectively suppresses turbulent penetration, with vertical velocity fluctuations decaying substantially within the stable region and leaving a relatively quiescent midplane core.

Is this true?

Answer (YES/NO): YES